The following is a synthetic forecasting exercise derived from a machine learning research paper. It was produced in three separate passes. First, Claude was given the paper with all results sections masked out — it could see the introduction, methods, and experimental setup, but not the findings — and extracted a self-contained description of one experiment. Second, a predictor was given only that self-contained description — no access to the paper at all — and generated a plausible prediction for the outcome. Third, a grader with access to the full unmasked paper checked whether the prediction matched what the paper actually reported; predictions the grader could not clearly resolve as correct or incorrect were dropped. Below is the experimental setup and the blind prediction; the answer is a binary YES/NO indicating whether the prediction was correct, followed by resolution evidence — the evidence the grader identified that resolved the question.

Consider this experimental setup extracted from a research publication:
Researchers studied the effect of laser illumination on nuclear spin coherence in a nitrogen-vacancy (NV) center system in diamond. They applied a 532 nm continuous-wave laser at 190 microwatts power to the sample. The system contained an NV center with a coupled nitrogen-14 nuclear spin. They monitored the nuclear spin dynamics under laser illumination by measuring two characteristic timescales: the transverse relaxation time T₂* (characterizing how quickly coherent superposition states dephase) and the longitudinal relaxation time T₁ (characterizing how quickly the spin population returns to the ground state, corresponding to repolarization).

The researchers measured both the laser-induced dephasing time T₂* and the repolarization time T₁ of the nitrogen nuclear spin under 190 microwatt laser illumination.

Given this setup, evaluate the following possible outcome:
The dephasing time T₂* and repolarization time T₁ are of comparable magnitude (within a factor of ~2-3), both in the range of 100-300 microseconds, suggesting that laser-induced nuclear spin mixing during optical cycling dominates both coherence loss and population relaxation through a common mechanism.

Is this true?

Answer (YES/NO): NO